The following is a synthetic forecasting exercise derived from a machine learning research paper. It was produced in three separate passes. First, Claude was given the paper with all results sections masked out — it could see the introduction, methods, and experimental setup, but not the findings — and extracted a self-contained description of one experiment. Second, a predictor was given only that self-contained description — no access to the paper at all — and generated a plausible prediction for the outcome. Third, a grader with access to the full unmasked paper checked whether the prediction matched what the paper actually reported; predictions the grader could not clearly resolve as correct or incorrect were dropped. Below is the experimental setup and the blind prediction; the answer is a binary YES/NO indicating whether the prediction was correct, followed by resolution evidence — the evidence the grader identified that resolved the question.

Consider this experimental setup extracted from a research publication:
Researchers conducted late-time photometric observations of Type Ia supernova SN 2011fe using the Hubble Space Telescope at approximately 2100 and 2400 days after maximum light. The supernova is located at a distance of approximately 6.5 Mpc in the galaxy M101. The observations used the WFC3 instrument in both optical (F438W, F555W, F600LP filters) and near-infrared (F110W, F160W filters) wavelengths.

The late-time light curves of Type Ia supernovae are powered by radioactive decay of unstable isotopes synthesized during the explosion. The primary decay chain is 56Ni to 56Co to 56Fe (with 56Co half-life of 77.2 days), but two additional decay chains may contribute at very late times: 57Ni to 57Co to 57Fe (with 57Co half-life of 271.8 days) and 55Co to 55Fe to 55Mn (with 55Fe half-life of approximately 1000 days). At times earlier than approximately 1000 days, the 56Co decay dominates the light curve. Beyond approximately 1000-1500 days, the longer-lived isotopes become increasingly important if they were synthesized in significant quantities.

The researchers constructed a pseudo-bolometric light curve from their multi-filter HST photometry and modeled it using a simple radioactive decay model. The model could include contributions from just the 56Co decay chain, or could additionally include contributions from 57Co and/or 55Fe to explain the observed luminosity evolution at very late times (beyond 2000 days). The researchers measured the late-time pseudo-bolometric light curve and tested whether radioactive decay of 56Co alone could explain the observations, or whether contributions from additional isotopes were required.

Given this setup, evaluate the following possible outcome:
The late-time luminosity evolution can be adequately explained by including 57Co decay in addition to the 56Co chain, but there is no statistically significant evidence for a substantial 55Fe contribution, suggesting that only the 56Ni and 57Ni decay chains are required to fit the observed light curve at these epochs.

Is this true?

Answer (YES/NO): NO